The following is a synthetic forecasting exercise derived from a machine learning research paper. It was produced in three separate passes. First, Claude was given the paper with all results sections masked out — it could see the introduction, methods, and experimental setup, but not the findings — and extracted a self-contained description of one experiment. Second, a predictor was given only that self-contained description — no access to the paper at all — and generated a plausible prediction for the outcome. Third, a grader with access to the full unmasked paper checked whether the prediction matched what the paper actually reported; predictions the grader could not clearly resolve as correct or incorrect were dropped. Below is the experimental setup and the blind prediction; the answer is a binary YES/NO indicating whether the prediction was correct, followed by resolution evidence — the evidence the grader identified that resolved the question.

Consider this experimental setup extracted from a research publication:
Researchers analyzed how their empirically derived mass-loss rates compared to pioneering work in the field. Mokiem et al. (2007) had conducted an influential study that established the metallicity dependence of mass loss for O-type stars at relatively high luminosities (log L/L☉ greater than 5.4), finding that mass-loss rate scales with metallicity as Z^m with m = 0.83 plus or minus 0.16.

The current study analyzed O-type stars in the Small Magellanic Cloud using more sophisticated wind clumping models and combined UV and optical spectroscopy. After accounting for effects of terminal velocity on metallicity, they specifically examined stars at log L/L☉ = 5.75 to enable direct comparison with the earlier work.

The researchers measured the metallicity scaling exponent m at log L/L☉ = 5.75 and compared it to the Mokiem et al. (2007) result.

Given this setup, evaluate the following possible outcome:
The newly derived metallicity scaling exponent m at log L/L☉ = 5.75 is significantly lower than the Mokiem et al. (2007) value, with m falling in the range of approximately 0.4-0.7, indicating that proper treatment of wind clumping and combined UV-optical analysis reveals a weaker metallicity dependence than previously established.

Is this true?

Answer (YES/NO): NO